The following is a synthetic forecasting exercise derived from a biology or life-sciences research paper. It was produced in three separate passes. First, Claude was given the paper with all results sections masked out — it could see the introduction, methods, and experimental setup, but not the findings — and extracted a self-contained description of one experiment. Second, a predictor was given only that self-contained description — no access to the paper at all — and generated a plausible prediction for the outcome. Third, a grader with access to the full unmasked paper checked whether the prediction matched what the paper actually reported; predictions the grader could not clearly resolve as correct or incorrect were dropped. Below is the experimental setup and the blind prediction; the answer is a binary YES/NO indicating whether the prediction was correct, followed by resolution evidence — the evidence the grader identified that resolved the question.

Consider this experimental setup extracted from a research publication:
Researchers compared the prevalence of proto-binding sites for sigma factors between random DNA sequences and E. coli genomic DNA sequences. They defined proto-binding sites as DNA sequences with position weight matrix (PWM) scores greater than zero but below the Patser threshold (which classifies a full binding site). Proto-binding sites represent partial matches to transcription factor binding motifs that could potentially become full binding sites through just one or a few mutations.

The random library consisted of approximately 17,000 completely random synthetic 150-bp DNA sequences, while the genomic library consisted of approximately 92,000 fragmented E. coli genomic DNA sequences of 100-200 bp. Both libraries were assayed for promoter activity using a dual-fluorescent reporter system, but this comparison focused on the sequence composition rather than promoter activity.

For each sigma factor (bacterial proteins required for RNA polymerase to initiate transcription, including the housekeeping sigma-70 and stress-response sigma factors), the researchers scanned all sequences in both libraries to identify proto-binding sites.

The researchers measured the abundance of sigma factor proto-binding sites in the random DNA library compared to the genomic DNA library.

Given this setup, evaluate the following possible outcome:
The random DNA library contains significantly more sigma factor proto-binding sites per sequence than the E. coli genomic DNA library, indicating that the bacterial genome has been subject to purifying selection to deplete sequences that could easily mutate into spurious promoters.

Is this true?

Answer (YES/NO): YES